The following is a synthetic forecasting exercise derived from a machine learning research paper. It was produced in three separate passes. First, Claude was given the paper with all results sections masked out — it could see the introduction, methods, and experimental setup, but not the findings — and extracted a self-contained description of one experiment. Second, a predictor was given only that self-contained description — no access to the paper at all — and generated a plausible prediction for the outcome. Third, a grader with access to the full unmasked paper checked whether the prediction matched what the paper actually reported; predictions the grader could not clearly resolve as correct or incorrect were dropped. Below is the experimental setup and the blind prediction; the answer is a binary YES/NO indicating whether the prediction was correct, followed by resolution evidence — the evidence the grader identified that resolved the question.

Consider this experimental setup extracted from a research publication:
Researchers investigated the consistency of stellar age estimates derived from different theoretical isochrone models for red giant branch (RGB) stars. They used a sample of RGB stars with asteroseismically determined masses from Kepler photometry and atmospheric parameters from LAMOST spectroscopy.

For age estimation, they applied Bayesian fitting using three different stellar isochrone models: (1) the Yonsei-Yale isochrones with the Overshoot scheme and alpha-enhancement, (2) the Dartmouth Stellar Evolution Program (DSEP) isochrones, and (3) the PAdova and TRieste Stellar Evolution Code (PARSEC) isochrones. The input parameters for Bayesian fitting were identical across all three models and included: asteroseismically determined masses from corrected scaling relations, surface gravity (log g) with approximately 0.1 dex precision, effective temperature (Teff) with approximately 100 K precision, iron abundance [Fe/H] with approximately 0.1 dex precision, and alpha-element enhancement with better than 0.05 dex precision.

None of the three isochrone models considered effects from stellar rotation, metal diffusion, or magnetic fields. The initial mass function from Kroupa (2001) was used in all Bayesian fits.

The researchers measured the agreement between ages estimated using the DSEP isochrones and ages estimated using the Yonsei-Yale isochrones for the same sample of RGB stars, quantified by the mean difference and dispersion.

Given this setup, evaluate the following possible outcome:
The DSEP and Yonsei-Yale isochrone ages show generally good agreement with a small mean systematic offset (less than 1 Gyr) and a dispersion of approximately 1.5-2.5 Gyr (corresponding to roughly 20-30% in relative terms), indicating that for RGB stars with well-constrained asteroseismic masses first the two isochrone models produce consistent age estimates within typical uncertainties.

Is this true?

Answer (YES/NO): NO